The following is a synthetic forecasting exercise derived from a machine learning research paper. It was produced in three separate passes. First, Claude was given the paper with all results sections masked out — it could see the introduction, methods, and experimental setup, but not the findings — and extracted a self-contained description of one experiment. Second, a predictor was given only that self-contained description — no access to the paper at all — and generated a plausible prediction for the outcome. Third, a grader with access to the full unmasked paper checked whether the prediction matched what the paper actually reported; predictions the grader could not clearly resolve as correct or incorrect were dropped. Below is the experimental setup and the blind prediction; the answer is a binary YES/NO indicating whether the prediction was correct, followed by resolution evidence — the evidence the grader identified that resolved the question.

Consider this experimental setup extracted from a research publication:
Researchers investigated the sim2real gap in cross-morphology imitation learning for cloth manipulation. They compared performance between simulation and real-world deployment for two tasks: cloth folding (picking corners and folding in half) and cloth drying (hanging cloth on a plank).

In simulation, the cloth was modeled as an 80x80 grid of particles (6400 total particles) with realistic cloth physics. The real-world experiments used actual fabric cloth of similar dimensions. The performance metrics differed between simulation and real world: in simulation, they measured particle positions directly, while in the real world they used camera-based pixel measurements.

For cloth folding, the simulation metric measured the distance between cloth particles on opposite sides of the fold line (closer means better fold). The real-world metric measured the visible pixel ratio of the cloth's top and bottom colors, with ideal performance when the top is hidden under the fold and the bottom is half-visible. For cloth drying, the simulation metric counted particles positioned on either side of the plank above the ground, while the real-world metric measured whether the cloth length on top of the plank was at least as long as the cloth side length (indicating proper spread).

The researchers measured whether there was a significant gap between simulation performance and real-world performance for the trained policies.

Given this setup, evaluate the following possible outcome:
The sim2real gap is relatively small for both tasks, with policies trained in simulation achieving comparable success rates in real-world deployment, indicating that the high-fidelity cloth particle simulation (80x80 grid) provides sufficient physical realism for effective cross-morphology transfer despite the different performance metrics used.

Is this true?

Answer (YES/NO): YES